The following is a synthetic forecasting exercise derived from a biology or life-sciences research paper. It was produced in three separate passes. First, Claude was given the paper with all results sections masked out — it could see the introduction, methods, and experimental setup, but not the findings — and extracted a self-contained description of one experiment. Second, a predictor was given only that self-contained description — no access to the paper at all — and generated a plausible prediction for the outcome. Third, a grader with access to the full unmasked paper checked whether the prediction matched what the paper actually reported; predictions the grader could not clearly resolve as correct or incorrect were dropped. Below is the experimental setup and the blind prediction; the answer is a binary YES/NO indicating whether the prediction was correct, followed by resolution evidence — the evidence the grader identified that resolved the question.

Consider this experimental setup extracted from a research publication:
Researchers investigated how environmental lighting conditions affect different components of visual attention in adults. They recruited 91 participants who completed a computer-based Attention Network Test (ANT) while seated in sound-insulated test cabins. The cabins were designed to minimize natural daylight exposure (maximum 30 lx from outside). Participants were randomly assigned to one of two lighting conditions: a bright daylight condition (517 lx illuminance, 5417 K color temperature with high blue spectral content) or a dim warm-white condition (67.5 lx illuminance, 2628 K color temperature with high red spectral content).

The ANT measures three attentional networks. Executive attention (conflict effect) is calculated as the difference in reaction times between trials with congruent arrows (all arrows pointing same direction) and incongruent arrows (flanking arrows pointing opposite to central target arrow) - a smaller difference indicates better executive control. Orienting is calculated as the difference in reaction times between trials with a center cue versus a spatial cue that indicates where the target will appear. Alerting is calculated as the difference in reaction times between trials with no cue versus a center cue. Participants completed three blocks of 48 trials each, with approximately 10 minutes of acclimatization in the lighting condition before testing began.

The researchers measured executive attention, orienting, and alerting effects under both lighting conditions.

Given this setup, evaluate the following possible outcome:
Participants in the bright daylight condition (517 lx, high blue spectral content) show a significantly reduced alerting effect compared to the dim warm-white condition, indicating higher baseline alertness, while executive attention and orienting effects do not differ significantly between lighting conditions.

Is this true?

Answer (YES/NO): NO